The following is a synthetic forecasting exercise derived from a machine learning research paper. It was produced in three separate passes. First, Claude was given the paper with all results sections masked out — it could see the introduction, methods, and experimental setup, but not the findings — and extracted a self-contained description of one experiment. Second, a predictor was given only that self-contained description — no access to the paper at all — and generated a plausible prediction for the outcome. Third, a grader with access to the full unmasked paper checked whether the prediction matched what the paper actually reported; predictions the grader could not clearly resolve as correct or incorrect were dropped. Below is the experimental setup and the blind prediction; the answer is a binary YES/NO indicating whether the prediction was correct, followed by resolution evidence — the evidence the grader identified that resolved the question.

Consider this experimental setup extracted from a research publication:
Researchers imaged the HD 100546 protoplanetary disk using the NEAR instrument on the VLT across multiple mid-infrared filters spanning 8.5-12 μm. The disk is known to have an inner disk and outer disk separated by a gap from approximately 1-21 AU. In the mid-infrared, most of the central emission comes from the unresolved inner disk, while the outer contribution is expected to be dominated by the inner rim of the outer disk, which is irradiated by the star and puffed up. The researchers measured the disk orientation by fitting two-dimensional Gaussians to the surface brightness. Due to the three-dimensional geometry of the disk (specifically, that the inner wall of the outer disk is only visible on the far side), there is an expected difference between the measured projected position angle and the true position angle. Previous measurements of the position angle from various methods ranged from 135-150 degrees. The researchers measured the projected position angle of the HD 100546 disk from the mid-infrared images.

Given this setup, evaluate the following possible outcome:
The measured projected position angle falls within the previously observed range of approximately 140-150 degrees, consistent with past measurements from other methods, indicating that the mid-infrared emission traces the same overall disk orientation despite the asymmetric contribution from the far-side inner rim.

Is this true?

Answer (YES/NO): YES